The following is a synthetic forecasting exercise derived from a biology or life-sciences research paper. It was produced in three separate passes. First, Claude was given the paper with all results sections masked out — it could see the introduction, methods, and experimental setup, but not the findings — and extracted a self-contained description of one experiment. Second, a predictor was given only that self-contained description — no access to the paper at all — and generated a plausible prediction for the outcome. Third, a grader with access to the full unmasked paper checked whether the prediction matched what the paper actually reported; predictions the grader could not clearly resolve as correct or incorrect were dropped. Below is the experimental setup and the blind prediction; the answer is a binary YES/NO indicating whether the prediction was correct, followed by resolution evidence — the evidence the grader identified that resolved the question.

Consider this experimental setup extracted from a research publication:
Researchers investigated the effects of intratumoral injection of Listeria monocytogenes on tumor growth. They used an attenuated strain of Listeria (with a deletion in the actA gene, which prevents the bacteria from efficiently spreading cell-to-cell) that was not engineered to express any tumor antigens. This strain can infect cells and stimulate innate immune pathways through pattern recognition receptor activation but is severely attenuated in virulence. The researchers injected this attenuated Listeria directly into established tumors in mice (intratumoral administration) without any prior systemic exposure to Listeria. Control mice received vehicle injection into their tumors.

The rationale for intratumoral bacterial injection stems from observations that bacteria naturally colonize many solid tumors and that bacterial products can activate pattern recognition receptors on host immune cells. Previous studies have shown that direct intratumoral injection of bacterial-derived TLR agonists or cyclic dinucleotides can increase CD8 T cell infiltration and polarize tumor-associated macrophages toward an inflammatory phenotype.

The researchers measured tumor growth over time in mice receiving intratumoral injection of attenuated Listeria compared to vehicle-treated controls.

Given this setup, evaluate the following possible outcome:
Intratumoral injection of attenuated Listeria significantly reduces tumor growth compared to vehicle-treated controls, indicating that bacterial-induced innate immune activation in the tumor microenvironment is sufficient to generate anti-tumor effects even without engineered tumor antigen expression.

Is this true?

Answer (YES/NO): NO